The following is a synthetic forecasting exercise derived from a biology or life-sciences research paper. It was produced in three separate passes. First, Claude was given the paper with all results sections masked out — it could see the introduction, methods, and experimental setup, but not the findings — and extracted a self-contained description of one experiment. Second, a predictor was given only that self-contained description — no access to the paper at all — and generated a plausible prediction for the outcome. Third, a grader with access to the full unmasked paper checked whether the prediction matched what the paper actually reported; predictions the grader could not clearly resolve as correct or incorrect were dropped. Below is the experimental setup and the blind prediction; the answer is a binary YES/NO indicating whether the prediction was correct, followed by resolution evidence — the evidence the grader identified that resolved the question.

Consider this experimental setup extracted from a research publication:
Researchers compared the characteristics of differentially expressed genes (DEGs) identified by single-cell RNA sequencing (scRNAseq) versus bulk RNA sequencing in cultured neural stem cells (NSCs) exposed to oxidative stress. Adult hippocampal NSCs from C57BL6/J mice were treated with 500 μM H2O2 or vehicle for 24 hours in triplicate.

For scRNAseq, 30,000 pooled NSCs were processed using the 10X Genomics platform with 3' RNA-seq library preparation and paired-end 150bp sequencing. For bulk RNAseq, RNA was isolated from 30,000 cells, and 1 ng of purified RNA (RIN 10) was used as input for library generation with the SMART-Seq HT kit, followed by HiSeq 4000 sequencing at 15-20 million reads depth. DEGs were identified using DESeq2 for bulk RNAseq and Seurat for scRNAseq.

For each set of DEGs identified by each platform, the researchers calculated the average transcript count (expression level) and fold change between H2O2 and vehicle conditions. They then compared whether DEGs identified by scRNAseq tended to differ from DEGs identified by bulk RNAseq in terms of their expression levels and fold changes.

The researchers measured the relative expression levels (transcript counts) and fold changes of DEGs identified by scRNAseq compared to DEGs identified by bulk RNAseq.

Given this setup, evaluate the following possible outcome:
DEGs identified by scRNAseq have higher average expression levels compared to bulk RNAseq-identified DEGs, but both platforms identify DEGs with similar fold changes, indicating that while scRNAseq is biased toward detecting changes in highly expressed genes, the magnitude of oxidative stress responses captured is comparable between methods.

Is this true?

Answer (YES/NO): NO